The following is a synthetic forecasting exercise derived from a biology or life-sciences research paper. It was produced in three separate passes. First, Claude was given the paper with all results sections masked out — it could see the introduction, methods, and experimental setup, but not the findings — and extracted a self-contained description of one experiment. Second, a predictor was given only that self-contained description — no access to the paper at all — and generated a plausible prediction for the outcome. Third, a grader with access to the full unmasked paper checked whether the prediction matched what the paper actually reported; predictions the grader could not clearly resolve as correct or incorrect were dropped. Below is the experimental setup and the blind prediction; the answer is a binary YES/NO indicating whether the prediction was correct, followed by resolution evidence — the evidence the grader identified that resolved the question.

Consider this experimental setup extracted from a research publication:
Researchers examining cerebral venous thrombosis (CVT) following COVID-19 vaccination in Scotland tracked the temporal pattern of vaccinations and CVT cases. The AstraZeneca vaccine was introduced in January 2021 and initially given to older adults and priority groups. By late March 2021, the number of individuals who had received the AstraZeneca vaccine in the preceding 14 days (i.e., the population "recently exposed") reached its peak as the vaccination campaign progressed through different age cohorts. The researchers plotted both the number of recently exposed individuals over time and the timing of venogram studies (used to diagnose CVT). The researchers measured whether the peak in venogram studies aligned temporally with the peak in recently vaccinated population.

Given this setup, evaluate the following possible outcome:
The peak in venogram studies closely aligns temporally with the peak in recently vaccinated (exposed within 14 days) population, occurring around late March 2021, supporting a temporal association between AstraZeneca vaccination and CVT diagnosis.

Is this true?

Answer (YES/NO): NO